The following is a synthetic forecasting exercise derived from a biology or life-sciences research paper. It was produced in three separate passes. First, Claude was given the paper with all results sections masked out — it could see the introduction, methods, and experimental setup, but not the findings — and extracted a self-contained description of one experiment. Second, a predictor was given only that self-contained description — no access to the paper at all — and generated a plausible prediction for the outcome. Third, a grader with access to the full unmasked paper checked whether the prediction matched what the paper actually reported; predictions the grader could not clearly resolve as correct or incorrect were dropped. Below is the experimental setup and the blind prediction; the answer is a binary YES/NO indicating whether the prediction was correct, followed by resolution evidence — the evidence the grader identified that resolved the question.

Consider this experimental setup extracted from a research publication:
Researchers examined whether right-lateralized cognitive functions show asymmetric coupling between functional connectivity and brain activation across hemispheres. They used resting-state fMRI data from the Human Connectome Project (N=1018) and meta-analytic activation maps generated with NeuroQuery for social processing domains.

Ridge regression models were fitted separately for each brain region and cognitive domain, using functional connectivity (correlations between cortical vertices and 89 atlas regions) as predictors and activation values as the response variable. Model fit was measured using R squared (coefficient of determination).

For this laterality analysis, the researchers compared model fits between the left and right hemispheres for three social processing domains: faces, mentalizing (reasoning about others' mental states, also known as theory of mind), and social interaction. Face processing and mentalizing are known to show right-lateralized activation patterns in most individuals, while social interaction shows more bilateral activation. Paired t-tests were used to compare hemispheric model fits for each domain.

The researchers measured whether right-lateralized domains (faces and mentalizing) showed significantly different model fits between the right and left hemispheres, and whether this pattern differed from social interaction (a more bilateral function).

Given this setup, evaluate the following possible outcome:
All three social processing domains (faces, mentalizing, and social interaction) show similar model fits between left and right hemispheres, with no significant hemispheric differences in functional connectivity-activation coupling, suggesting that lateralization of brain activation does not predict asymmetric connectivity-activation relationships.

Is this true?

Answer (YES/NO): NO